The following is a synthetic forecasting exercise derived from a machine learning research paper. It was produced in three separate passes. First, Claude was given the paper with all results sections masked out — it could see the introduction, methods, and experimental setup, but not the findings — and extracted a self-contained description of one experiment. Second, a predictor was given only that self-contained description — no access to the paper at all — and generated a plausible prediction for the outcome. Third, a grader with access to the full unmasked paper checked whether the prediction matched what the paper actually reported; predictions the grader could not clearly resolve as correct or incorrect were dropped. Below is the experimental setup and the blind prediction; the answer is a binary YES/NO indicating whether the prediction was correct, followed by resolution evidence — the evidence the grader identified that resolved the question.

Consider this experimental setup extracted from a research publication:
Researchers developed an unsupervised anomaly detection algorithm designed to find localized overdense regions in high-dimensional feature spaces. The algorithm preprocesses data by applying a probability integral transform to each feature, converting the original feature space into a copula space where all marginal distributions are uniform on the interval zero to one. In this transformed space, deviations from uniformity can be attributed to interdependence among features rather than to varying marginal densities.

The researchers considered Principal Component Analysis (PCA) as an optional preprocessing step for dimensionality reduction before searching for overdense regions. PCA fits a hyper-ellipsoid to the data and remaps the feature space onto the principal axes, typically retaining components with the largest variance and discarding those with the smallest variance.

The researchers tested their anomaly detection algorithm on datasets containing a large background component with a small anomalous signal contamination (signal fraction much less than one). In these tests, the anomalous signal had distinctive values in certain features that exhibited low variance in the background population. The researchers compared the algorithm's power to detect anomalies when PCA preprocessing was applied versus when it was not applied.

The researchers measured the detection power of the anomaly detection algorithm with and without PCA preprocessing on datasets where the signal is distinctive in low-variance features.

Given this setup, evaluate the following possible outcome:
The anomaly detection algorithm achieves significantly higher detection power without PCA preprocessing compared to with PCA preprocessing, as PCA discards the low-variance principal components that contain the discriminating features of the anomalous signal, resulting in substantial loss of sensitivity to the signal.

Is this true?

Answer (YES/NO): YES